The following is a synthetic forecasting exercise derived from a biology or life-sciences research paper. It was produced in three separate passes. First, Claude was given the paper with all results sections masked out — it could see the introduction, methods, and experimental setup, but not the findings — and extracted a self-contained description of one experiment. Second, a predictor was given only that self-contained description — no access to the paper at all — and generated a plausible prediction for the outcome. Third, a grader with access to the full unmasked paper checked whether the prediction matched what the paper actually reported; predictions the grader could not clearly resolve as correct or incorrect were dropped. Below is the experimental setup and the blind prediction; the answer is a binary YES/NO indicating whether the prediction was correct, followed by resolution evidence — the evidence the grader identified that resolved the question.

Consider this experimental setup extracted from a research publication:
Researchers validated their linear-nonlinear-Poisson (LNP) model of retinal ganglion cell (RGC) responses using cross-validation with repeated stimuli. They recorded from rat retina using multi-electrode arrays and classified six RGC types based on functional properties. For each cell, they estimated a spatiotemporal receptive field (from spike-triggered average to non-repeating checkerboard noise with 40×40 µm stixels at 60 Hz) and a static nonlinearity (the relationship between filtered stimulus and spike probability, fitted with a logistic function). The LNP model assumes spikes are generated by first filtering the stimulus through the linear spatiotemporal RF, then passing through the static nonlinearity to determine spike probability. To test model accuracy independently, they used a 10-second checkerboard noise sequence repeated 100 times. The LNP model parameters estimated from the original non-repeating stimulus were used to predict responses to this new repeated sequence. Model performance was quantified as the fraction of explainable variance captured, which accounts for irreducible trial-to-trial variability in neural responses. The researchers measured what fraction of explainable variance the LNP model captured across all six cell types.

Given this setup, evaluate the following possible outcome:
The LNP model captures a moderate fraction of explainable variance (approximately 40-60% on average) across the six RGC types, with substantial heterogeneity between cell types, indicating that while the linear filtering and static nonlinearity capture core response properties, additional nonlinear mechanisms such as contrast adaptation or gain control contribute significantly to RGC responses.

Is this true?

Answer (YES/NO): NO